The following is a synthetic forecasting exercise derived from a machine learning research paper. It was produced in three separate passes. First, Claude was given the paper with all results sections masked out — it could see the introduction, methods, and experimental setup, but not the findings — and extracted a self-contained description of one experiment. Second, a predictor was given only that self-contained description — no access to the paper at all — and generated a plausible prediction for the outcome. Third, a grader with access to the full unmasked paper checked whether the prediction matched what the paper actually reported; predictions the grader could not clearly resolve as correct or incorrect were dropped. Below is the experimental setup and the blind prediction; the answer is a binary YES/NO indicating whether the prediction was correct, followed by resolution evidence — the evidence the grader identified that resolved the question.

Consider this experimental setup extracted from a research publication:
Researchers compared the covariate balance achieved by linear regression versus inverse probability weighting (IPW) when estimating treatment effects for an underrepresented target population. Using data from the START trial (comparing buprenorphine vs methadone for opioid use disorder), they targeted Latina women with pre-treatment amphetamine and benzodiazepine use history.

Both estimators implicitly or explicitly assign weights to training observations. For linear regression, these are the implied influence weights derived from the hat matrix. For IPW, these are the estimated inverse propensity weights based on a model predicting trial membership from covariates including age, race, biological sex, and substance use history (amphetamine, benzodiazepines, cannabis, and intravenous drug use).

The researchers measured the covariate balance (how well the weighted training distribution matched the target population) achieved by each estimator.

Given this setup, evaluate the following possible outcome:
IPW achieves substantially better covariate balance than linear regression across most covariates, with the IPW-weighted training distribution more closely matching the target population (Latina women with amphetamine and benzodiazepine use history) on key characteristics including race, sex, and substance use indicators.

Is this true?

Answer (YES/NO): NO